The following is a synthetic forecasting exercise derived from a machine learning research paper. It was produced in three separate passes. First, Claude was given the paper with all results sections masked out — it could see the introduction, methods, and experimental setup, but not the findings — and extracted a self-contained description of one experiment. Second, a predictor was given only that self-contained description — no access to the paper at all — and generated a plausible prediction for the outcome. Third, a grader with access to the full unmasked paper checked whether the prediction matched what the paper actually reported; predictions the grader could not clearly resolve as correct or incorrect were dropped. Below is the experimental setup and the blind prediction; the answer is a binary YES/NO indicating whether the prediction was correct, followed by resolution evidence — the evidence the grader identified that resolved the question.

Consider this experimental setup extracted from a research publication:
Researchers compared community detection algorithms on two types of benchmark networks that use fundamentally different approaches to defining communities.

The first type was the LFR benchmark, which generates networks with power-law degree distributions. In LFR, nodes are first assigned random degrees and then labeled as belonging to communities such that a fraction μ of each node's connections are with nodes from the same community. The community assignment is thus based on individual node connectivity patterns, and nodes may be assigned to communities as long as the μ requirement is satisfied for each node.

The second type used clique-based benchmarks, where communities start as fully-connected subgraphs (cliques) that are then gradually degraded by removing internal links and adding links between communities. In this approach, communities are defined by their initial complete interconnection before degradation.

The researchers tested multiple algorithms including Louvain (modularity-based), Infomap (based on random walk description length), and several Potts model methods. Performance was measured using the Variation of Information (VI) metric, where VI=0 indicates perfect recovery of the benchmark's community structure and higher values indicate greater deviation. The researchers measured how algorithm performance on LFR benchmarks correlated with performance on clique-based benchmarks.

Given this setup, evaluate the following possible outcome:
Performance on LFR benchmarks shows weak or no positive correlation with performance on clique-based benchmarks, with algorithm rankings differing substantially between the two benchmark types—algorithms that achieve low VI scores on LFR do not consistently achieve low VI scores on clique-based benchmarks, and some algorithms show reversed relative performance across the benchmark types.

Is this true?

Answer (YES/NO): YES